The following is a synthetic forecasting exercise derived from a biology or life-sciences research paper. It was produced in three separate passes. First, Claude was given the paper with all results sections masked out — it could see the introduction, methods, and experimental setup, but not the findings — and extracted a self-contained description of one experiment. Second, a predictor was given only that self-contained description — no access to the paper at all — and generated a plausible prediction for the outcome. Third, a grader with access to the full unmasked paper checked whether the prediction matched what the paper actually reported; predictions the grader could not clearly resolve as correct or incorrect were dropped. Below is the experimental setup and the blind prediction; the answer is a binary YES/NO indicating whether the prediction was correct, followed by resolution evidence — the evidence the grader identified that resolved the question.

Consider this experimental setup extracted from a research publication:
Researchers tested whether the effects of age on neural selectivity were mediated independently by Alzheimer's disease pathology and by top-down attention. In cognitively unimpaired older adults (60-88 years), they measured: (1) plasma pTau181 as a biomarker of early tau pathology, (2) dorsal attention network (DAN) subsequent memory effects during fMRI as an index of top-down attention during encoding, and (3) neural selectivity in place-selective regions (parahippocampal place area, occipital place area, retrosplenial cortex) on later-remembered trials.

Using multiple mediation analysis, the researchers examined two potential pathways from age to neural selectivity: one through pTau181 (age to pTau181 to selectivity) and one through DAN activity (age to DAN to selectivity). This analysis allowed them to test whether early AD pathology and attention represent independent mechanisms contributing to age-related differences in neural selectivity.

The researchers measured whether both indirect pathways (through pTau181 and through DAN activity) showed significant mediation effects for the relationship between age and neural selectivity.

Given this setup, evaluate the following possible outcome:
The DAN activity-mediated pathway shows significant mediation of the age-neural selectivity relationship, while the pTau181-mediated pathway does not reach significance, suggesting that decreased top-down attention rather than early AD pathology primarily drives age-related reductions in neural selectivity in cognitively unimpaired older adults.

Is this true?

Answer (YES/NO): NO